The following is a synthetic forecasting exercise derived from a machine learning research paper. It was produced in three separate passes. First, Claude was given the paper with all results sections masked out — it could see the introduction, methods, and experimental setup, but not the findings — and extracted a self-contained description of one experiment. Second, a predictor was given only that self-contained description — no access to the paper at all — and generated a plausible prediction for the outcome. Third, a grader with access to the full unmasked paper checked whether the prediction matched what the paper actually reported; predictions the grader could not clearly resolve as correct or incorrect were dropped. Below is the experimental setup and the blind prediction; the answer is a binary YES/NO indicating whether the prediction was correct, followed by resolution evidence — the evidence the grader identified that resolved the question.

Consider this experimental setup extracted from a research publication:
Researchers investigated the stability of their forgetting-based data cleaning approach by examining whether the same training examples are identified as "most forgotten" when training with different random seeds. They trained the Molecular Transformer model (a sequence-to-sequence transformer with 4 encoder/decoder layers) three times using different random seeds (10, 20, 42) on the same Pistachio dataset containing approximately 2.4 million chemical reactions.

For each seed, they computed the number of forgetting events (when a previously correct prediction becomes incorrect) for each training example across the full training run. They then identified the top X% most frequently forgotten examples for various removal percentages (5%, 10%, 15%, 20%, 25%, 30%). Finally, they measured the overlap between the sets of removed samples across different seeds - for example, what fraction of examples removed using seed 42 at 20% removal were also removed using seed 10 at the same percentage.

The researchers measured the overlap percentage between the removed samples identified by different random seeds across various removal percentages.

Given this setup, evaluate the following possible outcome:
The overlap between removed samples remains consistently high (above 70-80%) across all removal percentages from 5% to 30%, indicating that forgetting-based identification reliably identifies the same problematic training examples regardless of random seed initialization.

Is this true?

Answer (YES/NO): YES